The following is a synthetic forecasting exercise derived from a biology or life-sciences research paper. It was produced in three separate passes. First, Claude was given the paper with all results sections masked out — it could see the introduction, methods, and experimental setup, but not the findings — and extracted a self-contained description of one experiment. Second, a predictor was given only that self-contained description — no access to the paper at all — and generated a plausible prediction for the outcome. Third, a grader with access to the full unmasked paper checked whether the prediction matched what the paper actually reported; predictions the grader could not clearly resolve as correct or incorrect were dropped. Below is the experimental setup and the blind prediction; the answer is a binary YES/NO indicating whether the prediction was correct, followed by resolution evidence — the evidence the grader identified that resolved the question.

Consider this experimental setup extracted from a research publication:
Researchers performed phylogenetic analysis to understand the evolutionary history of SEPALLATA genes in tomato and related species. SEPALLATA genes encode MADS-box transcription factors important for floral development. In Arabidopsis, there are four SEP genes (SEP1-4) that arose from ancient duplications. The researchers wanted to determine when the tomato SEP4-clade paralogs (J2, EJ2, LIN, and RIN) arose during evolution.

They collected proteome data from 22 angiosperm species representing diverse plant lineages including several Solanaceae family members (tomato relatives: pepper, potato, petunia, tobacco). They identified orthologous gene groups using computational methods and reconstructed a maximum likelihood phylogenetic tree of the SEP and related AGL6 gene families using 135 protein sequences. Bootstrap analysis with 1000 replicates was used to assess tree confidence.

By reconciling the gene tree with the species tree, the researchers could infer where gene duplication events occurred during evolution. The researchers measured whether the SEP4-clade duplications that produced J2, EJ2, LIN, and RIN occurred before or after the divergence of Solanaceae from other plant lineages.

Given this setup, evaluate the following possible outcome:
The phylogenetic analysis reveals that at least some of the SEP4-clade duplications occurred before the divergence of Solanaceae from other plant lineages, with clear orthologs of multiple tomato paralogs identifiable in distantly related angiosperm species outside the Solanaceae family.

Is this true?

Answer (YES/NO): NO